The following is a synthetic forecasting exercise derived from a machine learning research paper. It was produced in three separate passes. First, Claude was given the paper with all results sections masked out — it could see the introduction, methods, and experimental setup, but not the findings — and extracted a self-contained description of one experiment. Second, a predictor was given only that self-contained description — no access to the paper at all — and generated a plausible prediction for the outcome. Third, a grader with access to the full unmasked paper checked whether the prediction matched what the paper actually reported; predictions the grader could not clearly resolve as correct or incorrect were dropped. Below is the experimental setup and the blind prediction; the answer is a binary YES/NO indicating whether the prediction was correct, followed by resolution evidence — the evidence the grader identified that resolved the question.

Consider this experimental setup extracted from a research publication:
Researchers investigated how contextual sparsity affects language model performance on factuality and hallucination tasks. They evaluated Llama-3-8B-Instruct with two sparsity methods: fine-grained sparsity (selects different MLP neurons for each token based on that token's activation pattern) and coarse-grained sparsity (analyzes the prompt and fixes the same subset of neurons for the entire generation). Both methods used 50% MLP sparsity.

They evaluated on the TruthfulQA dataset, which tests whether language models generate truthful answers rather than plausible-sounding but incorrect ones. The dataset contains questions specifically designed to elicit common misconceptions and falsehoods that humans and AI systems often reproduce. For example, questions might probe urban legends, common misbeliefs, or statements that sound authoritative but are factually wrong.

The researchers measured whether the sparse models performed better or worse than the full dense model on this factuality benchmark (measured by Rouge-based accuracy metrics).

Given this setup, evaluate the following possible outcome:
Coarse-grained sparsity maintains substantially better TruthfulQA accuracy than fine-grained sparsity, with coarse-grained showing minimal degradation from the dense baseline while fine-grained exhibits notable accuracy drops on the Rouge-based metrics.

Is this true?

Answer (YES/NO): NO